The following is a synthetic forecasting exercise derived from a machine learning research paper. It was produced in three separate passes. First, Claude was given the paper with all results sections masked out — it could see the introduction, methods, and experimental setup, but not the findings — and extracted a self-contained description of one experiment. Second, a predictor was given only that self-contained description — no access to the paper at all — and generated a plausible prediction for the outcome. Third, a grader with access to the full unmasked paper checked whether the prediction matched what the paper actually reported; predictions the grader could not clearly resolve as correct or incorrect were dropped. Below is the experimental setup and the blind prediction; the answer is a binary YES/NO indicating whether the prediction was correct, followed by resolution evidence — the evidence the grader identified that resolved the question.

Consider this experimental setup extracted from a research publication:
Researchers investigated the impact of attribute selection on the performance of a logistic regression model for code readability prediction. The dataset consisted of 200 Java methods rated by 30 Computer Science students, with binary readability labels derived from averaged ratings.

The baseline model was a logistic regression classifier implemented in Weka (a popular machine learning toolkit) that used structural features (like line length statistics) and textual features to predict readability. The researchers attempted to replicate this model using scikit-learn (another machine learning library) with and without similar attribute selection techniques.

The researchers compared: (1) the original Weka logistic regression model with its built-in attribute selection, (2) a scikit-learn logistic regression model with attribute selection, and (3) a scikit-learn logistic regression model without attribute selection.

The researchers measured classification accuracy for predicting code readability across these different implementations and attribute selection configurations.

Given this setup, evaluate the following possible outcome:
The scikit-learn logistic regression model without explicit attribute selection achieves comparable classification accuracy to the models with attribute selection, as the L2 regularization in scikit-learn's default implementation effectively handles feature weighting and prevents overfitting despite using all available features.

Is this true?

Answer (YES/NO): NO